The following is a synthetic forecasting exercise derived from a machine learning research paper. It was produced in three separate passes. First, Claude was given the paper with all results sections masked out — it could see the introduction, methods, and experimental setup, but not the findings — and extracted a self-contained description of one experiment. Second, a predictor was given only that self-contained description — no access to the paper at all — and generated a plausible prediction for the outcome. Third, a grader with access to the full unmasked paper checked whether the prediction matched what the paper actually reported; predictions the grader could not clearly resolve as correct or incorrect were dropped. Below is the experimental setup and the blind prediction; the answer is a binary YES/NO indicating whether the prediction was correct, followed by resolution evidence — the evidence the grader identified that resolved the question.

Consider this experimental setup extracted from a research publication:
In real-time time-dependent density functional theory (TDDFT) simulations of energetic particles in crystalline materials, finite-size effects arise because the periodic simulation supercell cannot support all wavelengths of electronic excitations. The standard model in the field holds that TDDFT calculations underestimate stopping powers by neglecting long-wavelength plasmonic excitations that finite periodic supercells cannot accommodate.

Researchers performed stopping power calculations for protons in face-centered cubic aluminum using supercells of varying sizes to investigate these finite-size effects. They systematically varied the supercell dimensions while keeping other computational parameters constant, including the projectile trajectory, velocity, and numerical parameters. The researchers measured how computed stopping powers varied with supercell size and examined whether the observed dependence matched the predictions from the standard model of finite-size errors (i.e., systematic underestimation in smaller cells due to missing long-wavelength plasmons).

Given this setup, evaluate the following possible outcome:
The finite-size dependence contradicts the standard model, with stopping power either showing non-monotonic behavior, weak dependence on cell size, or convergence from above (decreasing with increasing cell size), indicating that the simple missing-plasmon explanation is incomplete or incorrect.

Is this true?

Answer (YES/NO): YES